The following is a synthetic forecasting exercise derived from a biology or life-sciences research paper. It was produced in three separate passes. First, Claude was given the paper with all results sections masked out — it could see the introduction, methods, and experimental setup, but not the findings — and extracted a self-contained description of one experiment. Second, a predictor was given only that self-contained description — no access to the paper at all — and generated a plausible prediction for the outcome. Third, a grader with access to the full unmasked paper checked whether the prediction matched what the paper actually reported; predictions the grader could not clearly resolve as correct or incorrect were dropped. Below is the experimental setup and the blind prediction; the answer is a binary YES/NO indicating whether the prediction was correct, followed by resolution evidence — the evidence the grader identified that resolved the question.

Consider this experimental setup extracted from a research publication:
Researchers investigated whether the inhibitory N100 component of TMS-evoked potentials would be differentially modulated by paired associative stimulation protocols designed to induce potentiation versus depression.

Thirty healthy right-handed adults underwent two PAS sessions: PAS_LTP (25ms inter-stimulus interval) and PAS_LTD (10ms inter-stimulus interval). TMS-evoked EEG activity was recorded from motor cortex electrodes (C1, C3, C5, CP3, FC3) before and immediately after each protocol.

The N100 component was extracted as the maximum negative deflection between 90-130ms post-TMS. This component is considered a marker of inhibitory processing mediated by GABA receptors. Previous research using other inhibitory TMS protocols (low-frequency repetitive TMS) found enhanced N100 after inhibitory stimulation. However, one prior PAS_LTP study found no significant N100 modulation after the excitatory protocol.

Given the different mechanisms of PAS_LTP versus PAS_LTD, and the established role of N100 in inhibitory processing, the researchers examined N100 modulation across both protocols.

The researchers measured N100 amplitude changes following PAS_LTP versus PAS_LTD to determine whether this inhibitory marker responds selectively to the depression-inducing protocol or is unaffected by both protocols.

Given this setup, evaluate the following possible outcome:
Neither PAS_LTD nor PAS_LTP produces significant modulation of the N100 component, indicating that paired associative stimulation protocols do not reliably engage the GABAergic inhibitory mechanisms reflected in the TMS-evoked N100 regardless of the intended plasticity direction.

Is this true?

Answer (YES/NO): NO